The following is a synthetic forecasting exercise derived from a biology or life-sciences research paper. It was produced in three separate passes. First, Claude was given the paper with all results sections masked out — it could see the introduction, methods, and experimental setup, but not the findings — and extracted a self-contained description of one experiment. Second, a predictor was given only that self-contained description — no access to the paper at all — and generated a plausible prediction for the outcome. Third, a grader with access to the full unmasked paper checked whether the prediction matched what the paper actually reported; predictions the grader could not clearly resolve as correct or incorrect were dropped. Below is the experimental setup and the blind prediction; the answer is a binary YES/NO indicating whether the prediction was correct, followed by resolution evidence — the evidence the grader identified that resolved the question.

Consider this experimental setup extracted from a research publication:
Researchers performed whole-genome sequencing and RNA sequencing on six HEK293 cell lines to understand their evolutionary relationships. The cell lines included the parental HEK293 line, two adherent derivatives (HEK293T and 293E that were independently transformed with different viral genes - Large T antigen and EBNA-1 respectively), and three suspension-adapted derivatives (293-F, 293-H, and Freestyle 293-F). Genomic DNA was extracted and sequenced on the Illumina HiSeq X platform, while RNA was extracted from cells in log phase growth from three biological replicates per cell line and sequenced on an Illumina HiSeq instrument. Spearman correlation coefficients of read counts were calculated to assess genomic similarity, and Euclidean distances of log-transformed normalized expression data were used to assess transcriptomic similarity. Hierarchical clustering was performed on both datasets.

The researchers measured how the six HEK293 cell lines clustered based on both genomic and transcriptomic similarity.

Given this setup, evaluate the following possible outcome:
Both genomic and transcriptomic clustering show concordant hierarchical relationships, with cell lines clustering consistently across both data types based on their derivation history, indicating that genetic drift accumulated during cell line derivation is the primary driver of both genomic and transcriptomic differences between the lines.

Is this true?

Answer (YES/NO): NO